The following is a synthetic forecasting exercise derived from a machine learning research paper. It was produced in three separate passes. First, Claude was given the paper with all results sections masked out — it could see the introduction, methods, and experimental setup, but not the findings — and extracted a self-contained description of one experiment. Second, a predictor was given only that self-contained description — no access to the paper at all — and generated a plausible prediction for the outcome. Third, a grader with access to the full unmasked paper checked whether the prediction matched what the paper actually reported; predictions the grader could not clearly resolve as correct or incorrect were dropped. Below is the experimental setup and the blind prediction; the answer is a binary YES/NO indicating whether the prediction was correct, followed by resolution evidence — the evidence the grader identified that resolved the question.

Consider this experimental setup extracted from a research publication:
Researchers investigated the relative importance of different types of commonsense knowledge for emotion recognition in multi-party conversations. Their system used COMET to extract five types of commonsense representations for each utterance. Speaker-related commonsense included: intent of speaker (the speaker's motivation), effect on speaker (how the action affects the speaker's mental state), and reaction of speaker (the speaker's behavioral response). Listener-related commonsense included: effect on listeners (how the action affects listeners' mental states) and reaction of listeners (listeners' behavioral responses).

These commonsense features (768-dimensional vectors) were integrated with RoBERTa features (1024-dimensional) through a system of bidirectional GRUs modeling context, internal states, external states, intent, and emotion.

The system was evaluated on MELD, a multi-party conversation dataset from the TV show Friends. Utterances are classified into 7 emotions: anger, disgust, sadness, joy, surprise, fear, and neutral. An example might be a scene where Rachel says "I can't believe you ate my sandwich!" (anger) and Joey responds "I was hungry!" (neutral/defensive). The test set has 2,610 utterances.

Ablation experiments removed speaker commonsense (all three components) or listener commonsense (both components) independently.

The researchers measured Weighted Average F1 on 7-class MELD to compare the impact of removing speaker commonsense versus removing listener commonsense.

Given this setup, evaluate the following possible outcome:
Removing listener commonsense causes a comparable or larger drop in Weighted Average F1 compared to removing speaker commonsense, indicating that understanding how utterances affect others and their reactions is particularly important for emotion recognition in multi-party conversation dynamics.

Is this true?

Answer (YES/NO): NO